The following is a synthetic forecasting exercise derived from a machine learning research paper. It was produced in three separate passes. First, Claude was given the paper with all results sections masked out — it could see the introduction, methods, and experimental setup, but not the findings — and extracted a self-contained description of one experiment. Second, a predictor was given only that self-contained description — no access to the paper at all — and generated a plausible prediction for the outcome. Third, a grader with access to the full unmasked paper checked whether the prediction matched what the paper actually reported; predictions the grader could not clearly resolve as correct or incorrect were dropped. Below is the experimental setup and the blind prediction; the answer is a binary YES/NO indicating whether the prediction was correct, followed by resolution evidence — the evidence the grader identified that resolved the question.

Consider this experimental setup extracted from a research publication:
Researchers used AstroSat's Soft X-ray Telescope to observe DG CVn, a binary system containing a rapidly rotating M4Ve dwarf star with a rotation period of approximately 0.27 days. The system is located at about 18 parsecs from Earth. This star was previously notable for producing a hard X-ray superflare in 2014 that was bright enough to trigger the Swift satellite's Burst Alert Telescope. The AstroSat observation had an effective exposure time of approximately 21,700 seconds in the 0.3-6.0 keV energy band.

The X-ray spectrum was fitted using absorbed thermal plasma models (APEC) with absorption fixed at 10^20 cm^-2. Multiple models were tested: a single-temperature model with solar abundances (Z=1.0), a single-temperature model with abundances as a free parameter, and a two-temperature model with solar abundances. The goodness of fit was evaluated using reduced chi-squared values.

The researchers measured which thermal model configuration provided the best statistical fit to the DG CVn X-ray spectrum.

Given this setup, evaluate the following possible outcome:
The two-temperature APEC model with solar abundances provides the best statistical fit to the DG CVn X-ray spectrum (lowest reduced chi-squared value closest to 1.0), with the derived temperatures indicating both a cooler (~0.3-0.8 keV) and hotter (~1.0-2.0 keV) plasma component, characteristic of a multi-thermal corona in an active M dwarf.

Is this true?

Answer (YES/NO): NO